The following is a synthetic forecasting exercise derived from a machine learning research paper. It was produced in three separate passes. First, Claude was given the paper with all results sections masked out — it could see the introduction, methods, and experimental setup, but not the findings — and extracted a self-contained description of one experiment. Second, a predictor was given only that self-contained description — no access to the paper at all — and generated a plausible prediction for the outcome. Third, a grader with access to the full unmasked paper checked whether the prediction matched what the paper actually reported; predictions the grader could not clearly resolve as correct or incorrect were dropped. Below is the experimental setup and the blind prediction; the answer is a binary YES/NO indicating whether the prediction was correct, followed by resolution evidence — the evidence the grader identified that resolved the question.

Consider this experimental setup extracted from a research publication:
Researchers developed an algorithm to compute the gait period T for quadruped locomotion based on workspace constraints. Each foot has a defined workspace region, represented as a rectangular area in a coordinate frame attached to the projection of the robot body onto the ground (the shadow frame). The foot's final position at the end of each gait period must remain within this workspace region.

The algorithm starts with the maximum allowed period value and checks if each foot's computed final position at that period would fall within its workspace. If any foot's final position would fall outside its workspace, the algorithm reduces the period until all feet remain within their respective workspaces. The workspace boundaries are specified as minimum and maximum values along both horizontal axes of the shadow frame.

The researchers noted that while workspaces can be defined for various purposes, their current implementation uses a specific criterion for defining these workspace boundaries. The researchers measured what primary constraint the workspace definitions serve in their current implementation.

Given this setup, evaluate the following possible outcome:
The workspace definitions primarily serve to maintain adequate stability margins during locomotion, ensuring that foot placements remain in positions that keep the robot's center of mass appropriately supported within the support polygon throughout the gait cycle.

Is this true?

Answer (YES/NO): NO